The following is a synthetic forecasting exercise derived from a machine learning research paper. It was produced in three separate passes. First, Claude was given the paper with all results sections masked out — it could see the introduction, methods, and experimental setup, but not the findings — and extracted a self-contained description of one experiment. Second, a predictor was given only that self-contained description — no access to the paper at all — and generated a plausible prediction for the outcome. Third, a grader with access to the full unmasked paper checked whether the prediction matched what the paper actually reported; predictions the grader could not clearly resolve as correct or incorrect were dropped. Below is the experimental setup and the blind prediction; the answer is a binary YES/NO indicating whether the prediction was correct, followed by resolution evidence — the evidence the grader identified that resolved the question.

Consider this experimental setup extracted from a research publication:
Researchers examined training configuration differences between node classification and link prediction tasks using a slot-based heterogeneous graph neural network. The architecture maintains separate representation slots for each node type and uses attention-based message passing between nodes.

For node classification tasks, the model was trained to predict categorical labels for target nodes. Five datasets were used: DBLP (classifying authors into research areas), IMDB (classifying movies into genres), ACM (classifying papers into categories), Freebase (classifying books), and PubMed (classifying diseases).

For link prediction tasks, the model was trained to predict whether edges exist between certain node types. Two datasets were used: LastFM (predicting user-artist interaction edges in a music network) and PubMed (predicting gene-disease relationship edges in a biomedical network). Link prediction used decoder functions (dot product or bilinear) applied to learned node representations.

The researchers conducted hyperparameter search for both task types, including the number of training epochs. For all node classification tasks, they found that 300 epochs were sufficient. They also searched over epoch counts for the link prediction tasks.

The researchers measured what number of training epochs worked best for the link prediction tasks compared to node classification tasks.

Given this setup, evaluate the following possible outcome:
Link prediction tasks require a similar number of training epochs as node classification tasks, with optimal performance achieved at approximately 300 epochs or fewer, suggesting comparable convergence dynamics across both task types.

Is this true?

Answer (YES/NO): NO